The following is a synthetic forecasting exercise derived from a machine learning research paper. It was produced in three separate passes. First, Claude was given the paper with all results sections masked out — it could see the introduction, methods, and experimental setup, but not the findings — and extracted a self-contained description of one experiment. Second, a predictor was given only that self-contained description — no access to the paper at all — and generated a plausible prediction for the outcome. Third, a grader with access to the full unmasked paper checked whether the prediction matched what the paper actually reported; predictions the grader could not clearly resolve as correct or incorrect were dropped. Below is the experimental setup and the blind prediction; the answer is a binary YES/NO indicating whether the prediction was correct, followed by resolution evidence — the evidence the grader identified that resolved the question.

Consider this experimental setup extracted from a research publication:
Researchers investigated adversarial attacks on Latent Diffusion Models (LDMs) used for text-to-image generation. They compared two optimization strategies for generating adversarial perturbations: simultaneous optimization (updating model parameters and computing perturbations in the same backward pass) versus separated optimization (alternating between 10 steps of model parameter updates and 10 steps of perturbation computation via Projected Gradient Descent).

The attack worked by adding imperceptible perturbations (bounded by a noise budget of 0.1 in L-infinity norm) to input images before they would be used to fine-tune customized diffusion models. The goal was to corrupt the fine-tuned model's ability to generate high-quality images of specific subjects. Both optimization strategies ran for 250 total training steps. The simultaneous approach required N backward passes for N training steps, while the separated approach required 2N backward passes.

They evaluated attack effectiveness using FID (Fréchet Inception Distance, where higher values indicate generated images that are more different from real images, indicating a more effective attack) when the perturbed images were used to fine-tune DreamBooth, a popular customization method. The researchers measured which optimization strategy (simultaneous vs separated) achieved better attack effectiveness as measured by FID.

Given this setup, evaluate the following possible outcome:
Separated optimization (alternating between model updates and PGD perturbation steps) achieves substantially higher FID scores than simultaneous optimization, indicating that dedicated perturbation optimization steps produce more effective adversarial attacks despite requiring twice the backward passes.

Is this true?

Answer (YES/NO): NO